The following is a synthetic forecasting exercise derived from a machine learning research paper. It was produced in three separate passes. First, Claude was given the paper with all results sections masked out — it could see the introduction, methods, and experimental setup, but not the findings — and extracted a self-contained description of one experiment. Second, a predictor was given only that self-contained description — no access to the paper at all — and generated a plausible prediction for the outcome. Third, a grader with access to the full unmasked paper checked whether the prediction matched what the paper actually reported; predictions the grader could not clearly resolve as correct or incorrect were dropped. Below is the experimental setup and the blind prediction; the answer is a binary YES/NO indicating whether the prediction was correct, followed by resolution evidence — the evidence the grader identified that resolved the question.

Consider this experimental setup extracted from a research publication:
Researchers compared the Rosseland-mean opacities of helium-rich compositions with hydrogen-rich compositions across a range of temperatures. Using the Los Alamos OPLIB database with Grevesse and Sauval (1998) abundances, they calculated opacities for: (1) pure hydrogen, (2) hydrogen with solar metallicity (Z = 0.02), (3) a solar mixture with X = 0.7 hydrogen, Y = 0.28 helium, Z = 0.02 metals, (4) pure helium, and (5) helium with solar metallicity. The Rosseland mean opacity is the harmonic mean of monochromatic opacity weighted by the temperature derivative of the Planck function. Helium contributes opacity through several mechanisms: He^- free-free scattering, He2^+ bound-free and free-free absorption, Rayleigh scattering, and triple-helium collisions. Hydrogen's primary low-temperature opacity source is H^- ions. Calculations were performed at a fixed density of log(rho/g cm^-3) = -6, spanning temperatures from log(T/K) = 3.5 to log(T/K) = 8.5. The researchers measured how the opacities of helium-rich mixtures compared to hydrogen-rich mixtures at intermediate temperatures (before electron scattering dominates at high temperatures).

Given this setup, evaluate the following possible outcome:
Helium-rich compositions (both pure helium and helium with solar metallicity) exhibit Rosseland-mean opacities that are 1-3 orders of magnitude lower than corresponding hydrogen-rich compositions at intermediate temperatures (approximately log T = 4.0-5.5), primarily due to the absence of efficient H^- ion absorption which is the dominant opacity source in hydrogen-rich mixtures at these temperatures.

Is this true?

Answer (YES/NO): NO